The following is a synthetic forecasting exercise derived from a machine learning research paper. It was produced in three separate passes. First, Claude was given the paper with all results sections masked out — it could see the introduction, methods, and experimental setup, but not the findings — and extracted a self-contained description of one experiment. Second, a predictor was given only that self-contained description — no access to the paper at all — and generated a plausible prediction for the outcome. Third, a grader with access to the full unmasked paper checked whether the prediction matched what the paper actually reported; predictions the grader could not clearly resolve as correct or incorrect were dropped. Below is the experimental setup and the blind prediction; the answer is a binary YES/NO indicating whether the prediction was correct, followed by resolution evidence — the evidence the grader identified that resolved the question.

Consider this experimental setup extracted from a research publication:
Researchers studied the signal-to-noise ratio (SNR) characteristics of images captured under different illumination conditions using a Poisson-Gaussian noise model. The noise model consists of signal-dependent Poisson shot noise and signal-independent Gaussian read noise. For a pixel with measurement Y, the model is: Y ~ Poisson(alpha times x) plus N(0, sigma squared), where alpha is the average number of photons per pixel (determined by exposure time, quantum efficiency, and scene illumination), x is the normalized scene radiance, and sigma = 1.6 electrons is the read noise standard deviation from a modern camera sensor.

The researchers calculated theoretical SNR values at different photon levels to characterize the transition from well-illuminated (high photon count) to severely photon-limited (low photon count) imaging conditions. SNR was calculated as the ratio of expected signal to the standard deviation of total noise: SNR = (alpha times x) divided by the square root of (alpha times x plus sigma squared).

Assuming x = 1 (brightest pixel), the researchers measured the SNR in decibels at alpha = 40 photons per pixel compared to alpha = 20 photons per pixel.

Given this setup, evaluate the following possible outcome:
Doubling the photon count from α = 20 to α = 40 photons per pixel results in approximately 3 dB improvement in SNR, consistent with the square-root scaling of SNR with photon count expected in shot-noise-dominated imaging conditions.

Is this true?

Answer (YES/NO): NO